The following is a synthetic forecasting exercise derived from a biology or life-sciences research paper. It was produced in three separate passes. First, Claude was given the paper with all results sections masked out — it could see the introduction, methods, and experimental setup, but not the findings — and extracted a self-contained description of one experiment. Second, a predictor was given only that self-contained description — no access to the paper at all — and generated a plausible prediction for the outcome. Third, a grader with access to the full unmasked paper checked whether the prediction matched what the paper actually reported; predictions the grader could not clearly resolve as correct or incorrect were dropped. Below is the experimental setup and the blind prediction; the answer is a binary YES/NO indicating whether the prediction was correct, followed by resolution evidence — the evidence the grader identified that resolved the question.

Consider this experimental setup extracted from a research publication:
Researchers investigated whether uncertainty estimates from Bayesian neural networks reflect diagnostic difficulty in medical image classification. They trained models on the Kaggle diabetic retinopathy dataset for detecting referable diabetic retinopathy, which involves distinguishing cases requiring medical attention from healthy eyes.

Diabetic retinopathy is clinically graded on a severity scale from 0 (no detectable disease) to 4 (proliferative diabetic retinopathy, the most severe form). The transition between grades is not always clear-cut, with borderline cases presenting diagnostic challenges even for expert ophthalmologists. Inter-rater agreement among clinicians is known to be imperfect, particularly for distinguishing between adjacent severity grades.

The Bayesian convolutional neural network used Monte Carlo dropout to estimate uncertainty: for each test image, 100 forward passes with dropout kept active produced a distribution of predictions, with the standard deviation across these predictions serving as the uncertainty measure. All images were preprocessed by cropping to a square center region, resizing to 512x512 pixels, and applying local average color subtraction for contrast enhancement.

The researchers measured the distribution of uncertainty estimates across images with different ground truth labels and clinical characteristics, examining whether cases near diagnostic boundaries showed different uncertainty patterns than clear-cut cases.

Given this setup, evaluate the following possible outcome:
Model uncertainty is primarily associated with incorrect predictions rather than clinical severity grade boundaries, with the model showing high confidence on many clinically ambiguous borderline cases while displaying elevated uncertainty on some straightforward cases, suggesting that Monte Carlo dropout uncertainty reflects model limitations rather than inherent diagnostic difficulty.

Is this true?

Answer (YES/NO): NO